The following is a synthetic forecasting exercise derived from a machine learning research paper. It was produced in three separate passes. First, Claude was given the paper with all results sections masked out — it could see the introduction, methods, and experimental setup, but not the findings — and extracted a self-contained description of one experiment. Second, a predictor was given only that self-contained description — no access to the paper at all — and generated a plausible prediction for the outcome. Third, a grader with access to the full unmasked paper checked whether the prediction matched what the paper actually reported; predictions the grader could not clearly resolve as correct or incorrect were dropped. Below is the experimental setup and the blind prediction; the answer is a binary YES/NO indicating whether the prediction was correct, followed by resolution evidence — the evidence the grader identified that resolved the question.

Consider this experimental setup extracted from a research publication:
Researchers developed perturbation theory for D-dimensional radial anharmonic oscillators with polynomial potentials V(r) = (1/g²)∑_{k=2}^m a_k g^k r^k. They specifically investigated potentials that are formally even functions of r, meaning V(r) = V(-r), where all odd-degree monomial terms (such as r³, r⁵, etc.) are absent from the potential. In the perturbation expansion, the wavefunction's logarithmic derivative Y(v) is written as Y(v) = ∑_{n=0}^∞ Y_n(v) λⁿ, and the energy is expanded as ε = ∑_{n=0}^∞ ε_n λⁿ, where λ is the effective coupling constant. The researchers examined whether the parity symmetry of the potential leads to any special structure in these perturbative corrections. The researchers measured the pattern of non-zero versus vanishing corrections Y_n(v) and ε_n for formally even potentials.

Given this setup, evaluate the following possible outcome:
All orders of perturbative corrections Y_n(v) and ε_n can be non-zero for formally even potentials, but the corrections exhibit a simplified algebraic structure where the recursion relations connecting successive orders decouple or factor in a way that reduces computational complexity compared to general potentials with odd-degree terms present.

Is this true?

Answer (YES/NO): NO